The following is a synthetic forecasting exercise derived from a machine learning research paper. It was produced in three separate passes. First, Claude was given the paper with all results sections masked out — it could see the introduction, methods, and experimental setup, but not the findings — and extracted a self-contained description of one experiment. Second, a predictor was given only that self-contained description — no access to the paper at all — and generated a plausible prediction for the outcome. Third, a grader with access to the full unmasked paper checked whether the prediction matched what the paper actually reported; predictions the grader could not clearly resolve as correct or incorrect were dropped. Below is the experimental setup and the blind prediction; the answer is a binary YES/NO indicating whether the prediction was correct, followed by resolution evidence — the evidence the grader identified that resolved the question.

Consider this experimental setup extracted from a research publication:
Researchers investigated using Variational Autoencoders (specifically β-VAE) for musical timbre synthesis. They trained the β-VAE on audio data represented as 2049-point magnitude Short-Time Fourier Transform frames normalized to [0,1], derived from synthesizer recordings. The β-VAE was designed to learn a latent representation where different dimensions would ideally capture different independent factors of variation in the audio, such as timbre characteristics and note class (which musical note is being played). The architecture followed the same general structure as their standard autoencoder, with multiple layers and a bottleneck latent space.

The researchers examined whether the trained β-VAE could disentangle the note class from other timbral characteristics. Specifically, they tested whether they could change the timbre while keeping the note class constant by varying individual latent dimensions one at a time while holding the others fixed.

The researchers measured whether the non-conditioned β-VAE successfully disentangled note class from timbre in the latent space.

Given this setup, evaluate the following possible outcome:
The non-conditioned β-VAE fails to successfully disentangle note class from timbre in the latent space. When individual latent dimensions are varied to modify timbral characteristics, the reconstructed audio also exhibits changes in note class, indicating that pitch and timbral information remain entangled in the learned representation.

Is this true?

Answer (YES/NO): YES